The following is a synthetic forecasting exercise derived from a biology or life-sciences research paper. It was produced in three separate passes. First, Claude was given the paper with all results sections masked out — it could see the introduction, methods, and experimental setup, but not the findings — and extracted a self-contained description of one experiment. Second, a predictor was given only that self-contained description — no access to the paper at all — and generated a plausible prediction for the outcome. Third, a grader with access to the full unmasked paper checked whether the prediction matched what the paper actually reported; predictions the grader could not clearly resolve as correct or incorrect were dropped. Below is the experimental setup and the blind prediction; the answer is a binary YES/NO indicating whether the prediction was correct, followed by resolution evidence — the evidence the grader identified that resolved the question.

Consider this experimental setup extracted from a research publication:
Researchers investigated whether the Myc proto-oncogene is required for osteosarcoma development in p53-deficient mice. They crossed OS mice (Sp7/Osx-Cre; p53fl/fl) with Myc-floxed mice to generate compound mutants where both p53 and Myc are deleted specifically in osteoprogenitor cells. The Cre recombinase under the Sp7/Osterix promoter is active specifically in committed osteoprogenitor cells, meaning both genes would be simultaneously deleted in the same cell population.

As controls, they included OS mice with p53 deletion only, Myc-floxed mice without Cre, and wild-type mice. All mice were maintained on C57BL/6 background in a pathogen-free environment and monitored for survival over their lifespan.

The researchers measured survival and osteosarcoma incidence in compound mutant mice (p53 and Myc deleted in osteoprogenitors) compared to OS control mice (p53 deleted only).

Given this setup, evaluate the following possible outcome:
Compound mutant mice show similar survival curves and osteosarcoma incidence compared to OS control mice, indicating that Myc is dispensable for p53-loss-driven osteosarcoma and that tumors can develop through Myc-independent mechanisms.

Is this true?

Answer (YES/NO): NO